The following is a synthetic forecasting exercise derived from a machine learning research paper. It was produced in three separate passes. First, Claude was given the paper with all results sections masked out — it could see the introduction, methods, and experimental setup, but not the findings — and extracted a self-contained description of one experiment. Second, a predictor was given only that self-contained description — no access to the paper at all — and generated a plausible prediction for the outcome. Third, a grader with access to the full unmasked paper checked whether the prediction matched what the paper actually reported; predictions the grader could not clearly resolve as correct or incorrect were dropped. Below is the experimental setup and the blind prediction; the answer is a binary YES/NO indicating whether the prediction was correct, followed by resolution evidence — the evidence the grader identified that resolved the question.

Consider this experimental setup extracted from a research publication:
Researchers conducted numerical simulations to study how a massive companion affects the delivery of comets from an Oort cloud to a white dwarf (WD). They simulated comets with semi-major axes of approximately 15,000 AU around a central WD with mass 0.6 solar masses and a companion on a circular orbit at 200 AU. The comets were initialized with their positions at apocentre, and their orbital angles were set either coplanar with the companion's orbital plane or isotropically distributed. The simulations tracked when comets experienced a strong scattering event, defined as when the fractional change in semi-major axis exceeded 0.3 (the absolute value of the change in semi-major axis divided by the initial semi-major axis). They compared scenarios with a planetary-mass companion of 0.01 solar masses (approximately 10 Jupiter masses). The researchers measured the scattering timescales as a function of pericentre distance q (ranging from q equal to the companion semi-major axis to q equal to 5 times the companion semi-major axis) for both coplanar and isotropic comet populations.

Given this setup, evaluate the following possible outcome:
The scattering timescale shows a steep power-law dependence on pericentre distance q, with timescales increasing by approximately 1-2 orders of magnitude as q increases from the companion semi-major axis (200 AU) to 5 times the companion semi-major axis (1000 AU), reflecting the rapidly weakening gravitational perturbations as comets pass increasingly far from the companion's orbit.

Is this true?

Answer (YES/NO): NO